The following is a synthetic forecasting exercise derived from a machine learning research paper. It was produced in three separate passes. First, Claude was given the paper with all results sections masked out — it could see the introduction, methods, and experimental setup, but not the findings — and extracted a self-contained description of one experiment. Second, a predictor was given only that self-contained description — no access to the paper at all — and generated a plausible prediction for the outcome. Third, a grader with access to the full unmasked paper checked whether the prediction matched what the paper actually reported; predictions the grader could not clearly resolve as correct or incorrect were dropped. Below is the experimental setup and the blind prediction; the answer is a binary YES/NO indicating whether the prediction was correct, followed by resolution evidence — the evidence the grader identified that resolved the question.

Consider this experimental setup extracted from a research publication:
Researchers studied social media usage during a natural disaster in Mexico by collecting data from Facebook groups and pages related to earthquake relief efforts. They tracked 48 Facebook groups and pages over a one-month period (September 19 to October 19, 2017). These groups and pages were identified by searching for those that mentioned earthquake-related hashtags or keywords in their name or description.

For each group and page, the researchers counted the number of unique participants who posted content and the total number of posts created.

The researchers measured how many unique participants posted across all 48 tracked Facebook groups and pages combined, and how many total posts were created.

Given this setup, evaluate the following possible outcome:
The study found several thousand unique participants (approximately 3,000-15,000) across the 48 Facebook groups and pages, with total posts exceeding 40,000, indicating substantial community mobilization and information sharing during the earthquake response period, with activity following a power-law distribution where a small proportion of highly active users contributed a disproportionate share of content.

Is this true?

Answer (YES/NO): NO